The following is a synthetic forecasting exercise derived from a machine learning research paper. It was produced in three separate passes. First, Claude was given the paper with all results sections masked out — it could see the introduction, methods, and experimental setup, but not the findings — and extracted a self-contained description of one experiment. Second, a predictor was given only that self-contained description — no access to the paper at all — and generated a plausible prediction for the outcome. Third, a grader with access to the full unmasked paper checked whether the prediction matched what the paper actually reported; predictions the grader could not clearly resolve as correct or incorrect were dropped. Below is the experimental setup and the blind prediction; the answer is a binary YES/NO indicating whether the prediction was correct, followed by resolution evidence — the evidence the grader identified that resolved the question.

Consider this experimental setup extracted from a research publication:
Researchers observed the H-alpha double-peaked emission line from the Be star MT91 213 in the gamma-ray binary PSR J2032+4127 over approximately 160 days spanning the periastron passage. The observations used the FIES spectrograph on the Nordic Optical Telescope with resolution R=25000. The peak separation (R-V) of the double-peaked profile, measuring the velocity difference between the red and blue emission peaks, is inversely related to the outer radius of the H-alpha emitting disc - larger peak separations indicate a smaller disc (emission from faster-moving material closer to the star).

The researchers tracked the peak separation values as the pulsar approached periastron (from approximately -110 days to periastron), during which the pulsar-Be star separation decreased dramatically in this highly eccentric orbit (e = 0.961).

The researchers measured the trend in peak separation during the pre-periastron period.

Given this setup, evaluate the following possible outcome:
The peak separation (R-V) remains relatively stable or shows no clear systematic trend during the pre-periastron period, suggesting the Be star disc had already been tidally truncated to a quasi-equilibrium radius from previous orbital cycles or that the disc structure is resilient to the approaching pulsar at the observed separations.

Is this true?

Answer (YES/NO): NO